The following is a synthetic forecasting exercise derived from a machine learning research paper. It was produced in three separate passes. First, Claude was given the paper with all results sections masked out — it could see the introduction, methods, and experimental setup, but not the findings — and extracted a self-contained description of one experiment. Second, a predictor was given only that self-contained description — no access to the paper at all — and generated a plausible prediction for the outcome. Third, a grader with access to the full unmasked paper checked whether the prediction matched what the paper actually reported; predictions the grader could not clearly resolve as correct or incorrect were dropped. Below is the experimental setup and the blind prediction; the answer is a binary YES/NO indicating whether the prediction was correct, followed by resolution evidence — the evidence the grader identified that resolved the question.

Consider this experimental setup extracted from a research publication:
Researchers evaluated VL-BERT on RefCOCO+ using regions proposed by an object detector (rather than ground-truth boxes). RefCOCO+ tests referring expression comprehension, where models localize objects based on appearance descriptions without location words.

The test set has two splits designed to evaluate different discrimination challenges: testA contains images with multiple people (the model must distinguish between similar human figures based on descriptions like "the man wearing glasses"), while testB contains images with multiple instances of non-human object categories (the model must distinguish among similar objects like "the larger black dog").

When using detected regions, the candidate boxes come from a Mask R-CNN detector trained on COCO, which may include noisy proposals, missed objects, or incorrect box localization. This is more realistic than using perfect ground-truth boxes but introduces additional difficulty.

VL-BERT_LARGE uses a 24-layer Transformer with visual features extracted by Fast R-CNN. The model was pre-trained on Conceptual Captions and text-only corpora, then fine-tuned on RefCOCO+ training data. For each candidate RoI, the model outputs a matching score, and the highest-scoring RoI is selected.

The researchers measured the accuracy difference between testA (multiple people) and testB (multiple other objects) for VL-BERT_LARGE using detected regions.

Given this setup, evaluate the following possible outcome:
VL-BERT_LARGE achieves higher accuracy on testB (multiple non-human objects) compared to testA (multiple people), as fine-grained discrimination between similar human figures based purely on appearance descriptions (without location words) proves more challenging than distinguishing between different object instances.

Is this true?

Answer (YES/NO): NO